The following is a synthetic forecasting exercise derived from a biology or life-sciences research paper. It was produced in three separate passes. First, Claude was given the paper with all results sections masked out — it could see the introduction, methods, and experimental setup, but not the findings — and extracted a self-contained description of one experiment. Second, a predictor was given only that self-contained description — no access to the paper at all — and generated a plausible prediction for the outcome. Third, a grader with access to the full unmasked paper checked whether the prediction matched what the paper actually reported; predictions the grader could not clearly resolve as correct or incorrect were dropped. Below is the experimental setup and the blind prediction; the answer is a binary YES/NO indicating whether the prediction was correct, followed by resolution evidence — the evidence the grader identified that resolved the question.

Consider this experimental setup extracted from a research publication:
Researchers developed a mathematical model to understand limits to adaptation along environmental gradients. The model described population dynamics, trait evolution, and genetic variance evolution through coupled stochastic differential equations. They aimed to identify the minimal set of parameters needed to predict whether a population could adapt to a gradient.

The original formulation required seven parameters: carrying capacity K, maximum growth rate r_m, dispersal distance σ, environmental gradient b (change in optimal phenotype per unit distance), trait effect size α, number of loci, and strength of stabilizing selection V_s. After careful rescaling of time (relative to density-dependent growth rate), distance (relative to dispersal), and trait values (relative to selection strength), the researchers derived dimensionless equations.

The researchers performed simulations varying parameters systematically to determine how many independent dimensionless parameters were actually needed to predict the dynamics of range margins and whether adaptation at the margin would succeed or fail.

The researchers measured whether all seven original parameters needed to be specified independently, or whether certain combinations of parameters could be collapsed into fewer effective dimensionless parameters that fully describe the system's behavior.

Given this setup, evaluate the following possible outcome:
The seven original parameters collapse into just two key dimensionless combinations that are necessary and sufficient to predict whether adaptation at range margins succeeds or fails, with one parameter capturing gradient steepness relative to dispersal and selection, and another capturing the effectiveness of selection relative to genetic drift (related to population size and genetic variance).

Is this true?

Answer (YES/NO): YES